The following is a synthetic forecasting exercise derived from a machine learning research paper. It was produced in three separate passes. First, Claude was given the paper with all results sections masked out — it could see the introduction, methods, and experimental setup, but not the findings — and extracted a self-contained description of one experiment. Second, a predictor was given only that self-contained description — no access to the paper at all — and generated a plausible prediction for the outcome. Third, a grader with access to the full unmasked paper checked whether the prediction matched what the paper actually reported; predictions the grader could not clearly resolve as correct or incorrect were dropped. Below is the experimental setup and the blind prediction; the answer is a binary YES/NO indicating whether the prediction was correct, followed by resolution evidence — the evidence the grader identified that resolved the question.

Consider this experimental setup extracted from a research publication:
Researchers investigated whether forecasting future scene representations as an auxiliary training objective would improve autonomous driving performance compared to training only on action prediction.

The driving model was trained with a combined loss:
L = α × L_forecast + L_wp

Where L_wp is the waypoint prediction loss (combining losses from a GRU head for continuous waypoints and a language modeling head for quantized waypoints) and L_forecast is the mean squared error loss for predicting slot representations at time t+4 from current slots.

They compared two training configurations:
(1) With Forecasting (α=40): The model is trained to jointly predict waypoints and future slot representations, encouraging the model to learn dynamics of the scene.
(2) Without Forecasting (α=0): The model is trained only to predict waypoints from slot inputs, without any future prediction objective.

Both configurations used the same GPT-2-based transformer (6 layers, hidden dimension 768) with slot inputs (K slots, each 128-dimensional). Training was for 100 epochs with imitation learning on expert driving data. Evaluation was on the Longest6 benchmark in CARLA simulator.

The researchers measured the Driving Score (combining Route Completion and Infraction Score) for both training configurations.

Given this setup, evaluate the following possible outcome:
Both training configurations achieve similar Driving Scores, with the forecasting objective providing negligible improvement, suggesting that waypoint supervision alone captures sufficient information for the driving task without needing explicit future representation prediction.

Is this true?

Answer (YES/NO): NO